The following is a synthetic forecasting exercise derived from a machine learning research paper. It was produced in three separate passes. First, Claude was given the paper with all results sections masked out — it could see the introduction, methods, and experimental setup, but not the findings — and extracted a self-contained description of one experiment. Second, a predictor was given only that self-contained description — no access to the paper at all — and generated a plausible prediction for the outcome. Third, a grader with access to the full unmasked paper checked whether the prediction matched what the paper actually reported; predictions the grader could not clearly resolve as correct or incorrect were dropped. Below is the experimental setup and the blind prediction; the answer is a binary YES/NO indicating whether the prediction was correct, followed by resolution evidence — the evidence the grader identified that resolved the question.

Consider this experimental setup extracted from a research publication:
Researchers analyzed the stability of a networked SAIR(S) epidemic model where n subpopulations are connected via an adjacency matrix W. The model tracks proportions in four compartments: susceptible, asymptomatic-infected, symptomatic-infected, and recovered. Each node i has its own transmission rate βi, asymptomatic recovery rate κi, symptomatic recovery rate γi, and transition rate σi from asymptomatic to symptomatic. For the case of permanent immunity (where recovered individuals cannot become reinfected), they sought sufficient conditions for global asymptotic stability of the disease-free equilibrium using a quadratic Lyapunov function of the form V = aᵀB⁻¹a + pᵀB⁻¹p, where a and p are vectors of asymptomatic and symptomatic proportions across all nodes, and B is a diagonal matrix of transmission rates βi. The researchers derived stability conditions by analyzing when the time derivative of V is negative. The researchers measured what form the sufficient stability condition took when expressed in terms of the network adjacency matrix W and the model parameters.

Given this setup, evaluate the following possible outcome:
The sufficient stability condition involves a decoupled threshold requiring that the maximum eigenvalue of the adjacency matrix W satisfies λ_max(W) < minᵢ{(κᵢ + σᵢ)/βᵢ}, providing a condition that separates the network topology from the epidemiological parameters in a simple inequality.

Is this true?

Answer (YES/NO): NO